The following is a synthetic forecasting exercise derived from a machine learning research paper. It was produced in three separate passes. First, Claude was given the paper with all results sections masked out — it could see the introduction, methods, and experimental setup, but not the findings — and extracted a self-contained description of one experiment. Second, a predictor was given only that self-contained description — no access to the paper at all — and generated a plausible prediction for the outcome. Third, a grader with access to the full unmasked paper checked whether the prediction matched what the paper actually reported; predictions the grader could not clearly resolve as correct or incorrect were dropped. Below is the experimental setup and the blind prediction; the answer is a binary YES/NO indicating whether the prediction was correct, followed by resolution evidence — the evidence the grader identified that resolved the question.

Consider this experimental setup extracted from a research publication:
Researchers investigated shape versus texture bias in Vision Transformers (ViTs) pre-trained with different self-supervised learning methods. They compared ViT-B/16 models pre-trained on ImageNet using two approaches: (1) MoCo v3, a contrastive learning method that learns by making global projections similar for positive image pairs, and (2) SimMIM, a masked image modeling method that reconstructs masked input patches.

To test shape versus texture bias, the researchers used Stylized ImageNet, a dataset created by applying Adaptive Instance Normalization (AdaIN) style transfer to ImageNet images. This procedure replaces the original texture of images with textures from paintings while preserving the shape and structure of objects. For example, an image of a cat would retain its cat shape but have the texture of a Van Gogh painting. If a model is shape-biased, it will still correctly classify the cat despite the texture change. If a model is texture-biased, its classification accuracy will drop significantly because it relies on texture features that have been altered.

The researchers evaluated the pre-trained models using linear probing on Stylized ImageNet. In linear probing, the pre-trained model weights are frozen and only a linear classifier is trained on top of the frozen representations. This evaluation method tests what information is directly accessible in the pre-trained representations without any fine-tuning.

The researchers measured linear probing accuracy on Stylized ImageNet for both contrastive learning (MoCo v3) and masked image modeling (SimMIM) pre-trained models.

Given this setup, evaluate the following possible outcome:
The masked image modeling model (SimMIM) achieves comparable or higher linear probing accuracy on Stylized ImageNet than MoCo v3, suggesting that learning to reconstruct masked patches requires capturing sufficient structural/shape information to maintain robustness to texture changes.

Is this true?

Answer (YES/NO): NO